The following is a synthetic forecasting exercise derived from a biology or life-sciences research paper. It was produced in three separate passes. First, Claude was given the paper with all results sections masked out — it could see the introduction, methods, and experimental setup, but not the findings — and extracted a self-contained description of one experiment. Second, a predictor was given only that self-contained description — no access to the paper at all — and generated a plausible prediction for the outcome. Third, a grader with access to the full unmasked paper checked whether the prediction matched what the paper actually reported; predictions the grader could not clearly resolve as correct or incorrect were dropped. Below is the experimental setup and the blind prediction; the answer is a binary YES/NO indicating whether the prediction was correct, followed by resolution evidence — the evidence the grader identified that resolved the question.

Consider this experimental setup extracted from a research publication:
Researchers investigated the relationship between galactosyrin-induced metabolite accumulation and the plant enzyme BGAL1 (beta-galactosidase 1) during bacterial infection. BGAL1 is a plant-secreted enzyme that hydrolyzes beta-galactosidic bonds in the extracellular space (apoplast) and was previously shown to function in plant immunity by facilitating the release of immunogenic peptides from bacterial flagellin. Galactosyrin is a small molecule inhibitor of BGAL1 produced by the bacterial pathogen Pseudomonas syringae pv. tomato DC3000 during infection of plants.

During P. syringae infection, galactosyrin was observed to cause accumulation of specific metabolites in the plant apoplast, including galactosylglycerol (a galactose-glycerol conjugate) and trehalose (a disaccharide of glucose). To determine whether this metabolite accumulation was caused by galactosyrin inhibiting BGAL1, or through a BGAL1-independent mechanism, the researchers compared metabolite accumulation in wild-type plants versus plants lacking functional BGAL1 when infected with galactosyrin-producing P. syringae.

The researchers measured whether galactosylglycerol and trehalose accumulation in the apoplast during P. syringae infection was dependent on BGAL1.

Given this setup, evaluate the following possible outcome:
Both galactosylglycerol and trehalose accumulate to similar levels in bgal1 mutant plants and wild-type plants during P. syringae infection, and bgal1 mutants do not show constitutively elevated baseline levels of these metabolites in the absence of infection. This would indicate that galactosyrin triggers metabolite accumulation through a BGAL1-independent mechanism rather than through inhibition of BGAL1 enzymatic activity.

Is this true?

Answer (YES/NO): YES